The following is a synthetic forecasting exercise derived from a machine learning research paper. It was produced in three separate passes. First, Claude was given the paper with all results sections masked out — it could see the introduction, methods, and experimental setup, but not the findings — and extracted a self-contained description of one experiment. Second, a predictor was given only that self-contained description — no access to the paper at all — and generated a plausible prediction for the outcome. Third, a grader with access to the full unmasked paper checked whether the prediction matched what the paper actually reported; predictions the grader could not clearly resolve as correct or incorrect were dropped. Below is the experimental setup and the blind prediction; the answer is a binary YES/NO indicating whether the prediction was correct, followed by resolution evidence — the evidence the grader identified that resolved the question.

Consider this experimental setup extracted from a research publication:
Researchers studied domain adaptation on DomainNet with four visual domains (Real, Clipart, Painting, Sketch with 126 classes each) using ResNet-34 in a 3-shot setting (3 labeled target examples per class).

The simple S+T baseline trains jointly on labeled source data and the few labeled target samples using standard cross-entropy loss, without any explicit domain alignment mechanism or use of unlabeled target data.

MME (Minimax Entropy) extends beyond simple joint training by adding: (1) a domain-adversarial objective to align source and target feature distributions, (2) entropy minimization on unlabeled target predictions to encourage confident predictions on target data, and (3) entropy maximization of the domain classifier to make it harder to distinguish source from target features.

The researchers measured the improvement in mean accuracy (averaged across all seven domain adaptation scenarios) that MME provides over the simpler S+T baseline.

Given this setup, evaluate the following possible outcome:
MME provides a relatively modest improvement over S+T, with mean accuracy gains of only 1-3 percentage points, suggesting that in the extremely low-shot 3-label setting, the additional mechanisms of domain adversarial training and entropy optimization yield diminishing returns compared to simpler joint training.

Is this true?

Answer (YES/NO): NO